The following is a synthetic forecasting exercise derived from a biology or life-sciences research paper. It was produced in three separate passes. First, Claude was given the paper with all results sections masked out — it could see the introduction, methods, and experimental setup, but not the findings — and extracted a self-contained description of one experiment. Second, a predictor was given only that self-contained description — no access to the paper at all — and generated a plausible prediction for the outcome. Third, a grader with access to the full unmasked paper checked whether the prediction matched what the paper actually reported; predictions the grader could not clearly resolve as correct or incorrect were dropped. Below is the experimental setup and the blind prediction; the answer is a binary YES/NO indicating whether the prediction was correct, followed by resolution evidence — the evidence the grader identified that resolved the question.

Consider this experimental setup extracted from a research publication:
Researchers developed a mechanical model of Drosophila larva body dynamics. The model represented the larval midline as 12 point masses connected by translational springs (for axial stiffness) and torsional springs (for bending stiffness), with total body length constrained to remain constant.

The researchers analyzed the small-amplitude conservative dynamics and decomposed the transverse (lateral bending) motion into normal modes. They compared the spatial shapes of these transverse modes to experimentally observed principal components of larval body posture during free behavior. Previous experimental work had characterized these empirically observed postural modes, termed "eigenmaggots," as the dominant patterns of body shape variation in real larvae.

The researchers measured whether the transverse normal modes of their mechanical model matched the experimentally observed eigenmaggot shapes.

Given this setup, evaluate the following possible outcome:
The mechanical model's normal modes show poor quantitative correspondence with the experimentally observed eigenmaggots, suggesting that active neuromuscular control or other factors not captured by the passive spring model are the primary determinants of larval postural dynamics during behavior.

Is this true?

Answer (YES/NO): NO